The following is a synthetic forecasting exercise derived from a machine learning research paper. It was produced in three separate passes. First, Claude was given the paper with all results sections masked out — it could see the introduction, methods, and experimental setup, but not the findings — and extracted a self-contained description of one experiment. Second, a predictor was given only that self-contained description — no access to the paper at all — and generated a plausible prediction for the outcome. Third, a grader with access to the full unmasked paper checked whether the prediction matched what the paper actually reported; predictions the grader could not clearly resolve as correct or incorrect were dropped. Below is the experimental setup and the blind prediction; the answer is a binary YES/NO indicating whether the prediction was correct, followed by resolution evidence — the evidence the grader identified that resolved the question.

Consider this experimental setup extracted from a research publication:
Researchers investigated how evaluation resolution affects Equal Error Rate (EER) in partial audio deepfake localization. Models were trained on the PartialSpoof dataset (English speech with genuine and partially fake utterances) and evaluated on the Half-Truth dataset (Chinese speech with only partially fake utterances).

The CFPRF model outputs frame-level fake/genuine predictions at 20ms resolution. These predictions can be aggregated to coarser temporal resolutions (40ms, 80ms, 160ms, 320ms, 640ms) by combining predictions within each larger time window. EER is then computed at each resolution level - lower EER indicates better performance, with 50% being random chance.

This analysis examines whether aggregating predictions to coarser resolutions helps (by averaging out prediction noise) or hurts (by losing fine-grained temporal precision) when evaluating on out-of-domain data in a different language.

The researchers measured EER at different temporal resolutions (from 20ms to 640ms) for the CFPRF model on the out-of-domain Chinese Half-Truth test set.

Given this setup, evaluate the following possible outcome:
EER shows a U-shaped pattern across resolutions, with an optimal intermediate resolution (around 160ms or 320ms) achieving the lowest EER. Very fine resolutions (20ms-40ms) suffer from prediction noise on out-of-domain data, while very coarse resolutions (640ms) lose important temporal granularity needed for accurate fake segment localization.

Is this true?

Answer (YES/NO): NO